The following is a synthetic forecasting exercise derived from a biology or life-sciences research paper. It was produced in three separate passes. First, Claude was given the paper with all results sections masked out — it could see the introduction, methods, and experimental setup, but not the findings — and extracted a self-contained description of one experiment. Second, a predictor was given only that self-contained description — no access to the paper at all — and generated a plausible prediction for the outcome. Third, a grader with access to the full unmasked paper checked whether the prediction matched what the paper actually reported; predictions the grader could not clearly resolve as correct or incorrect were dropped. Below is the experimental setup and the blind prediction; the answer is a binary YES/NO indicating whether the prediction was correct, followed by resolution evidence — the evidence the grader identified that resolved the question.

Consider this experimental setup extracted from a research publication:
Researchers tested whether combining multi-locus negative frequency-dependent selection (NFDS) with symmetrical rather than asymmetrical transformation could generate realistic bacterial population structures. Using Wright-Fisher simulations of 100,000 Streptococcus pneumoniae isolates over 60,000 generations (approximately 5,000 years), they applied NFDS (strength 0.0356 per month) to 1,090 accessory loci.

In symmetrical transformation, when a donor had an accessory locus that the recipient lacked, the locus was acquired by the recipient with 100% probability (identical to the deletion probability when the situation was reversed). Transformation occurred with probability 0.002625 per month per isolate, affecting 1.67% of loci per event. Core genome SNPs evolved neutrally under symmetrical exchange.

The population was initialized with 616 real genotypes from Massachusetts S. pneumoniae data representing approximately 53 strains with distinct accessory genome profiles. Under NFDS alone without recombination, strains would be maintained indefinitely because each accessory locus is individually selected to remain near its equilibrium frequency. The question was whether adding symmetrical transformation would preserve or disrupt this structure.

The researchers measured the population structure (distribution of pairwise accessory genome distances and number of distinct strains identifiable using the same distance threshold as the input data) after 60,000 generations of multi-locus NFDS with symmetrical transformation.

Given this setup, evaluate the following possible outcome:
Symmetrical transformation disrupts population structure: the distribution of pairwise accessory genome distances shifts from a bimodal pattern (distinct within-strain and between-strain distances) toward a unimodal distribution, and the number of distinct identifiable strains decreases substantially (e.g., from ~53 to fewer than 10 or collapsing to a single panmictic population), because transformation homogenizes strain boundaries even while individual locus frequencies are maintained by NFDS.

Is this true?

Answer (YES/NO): NO